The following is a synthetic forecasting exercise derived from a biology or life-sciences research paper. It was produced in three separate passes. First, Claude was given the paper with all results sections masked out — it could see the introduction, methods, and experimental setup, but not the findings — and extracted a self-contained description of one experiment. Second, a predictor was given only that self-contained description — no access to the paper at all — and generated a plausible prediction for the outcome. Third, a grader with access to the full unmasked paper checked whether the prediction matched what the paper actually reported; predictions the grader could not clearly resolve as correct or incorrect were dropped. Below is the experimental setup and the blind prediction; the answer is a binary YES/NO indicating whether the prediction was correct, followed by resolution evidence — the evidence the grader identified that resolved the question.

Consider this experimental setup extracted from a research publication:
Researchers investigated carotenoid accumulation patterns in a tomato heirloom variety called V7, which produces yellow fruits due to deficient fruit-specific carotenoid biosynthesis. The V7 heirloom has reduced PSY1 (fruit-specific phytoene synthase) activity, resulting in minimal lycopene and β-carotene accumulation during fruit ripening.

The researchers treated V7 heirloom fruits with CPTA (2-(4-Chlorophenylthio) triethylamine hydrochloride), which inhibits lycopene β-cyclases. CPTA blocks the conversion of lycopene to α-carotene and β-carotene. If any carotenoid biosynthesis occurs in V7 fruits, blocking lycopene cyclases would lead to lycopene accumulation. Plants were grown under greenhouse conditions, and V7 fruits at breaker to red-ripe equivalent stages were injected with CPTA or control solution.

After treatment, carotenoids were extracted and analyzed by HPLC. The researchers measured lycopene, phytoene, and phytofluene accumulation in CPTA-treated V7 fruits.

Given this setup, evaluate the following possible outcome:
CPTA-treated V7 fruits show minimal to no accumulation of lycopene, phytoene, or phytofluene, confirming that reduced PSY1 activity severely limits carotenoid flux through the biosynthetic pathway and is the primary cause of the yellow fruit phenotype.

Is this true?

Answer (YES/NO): NO